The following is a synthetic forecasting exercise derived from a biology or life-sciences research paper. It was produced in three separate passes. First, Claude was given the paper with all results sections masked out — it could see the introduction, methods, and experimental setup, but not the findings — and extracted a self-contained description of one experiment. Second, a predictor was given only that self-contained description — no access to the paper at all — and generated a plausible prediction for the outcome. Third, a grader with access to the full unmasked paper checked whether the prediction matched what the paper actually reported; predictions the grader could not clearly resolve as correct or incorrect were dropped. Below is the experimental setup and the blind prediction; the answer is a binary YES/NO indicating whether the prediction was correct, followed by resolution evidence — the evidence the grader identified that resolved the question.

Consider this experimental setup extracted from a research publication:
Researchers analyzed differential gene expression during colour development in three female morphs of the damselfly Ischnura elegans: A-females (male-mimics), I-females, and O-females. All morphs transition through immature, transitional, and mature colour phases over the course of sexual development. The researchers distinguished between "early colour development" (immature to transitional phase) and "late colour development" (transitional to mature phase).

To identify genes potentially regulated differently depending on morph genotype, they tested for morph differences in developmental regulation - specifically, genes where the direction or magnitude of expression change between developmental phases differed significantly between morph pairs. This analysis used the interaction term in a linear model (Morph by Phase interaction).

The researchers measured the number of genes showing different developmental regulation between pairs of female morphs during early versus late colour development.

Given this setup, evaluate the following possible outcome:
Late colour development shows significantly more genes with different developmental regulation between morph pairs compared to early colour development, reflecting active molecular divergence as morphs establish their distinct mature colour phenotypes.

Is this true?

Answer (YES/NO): YES